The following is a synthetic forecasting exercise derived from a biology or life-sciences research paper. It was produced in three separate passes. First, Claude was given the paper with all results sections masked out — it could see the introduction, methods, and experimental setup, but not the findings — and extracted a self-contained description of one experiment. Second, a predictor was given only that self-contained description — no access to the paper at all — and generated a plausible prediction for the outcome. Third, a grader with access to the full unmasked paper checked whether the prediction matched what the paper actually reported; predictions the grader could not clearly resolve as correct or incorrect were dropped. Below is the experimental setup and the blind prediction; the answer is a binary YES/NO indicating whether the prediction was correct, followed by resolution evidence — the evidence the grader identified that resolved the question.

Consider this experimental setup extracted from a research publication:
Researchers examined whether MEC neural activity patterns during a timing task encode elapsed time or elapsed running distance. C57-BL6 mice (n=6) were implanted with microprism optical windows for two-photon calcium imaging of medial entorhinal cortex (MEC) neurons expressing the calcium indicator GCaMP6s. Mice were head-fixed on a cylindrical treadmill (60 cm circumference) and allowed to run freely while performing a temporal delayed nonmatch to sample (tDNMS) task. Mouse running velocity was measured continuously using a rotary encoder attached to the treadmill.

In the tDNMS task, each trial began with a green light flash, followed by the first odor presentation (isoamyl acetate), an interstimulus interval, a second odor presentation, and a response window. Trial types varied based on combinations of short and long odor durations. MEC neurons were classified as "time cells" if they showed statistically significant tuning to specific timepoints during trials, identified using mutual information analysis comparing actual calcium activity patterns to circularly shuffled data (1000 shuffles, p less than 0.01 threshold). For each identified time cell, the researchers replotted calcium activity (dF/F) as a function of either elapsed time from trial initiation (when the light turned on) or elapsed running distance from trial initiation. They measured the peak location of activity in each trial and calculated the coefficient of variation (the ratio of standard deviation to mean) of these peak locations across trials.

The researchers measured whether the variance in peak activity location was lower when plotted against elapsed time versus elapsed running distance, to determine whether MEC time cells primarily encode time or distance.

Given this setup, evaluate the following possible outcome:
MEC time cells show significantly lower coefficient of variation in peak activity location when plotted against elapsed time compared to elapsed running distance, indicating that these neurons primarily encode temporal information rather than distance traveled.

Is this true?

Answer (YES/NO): YES